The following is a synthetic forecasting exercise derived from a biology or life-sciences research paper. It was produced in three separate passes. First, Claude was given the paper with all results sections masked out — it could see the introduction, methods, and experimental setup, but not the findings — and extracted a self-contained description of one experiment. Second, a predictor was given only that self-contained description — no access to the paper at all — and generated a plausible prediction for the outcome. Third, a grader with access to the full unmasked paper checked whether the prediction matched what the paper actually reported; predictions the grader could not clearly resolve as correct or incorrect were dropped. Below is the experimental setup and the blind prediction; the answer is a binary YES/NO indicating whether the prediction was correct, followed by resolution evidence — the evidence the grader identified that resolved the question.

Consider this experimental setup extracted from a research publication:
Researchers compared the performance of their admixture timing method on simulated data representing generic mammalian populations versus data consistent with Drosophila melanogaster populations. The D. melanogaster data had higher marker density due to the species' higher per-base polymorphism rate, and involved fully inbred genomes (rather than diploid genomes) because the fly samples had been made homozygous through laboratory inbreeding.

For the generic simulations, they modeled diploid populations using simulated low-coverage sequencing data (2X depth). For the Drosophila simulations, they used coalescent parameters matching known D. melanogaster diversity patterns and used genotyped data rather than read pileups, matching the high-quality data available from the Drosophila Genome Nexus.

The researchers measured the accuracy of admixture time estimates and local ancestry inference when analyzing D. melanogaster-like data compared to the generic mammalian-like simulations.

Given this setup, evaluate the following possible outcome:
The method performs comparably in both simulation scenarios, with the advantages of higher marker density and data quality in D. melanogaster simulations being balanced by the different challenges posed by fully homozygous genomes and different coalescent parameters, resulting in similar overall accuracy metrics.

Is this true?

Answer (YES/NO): NO